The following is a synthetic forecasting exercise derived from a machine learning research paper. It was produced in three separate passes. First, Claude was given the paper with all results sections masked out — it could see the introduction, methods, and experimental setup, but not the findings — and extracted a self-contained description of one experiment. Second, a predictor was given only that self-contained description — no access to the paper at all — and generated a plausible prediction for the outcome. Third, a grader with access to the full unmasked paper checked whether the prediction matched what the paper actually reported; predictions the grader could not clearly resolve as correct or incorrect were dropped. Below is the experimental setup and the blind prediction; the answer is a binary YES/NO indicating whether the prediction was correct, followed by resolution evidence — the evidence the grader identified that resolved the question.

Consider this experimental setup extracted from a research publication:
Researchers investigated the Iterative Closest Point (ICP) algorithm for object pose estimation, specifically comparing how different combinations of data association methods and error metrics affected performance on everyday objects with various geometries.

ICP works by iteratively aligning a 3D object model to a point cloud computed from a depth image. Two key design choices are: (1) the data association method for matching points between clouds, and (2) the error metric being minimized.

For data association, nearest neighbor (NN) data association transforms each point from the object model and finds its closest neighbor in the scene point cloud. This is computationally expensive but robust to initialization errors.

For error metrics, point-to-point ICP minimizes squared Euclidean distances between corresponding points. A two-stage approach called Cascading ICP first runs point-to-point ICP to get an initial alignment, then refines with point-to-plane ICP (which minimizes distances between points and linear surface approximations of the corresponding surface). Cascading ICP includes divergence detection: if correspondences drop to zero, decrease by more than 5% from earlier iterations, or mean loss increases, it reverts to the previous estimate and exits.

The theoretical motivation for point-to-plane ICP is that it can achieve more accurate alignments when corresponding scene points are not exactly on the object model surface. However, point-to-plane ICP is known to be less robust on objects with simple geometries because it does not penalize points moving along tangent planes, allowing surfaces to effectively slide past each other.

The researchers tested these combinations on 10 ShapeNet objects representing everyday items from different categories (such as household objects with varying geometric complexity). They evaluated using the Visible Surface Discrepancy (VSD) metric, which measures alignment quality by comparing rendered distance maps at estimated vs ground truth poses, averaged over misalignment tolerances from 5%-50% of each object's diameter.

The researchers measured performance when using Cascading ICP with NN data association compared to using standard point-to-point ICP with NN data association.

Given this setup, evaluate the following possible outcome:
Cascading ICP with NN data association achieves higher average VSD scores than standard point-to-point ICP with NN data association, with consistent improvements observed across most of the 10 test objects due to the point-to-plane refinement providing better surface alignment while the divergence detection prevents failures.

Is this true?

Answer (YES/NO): NO